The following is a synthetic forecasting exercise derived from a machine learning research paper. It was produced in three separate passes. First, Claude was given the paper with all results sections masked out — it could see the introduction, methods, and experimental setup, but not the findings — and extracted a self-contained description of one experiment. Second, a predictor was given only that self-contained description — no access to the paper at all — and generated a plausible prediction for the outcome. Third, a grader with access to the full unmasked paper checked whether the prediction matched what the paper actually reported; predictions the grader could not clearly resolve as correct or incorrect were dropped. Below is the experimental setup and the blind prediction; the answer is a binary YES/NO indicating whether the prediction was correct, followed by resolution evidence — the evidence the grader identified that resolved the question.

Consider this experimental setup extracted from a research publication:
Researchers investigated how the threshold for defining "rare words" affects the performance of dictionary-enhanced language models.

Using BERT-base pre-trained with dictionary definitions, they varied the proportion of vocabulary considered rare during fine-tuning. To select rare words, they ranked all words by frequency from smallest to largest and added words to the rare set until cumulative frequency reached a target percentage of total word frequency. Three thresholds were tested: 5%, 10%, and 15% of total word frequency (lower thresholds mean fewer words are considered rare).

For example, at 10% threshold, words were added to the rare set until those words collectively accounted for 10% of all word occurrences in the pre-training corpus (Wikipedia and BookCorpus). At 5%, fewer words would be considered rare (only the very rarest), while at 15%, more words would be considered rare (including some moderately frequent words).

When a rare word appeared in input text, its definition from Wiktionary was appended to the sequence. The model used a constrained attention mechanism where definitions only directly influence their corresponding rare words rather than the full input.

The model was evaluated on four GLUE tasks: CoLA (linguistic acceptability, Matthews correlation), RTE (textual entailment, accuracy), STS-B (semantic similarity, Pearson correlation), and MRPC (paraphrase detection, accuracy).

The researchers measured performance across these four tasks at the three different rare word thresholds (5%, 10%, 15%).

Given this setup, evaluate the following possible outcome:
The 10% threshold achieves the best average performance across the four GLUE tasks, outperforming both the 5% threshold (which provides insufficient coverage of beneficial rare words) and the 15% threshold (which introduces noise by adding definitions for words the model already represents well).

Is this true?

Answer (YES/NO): NO